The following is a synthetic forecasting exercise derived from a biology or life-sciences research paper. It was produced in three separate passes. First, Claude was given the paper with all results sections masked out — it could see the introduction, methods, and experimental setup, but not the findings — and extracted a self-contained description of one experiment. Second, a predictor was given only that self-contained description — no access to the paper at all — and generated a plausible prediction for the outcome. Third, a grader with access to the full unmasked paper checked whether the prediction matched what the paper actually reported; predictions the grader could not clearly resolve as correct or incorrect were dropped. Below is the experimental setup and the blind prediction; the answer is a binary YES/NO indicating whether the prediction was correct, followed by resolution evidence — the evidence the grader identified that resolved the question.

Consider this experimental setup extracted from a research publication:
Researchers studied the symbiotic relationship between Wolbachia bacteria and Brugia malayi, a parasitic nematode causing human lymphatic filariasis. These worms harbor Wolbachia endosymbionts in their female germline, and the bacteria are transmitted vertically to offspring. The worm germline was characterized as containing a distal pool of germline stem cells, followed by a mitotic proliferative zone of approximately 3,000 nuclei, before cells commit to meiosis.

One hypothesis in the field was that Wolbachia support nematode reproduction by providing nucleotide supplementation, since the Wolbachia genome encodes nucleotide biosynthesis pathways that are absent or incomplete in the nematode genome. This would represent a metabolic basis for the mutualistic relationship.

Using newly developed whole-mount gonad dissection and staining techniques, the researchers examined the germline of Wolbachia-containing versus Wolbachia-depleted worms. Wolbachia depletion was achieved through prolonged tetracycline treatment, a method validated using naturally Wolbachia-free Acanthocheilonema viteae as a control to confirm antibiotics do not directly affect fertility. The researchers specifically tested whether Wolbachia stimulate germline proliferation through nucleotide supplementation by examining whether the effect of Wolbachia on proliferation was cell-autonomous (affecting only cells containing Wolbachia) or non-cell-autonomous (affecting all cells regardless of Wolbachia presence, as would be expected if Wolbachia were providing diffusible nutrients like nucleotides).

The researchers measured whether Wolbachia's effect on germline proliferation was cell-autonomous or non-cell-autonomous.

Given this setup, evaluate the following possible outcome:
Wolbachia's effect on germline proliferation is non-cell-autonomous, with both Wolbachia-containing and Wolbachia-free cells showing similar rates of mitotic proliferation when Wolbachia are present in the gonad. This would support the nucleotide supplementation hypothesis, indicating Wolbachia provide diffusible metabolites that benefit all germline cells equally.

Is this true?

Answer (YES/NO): NO